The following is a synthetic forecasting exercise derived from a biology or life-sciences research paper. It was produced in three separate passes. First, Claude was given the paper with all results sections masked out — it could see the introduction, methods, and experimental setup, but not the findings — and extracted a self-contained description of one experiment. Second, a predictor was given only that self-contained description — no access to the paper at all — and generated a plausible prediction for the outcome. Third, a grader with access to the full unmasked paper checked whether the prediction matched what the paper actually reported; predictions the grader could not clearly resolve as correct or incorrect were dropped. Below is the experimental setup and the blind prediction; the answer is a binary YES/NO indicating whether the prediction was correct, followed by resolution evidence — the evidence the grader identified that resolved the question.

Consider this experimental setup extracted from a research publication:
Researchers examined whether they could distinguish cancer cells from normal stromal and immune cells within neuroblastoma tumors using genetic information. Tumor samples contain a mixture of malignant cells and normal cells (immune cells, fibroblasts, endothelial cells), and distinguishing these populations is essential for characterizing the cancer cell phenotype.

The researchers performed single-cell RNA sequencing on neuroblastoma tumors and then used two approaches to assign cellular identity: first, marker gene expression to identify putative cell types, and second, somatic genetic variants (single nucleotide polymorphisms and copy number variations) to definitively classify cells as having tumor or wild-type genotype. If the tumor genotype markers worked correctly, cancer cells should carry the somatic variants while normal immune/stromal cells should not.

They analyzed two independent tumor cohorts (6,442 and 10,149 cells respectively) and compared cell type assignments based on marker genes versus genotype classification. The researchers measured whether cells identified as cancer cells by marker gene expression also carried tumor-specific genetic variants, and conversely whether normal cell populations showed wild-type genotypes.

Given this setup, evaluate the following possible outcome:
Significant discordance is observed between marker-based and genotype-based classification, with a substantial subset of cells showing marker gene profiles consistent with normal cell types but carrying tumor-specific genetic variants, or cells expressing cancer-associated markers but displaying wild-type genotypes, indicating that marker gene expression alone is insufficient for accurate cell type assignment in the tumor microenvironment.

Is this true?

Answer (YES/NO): NO